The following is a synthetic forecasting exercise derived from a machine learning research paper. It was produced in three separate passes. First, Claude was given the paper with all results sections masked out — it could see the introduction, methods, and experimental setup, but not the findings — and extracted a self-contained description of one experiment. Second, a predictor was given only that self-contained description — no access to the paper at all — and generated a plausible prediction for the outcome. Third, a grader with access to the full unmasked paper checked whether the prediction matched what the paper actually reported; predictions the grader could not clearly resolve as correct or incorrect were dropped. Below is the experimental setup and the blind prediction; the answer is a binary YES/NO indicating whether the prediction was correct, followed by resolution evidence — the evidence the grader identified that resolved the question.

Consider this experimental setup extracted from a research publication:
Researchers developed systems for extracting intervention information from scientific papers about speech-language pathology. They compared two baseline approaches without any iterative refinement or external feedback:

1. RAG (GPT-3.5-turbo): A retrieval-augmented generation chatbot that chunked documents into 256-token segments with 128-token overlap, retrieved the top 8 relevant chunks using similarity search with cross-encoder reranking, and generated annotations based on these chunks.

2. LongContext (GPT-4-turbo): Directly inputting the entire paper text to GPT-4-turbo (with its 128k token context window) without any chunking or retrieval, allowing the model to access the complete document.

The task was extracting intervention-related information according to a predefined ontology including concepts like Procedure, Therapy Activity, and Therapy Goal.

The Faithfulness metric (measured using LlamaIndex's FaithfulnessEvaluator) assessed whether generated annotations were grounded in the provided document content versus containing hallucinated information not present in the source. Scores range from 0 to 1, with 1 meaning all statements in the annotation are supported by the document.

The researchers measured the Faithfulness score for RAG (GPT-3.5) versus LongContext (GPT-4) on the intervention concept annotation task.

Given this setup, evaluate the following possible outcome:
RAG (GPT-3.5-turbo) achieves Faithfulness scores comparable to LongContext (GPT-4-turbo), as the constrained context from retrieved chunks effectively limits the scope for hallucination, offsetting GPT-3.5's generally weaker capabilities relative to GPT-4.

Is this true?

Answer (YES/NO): NO